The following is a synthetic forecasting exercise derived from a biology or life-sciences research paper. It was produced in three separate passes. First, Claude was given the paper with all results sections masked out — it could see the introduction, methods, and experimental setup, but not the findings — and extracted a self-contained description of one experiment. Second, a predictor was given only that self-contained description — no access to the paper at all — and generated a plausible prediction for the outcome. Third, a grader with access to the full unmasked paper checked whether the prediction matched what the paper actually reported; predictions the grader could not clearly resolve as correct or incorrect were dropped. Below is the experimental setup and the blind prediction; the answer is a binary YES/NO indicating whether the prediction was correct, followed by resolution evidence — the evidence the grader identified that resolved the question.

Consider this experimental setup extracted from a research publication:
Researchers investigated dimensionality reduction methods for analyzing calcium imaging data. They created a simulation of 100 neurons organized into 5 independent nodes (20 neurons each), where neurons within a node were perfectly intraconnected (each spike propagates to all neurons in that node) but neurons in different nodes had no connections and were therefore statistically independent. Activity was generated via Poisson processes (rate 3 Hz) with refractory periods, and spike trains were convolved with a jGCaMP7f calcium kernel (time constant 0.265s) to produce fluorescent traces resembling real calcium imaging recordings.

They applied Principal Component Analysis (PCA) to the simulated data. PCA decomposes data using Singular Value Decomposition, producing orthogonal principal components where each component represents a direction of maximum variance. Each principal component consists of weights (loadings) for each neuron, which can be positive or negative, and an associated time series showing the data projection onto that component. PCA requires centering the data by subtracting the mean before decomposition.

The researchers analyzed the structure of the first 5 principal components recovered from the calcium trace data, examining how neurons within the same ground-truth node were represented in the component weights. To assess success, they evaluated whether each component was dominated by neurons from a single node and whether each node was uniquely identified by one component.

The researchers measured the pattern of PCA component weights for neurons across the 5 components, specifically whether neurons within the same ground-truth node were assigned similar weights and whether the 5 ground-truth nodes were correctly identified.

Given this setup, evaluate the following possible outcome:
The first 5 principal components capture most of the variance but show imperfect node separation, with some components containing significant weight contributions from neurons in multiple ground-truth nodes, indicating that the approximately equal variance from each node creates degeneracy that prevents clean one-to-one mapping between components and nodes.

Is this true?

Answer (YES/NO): YES